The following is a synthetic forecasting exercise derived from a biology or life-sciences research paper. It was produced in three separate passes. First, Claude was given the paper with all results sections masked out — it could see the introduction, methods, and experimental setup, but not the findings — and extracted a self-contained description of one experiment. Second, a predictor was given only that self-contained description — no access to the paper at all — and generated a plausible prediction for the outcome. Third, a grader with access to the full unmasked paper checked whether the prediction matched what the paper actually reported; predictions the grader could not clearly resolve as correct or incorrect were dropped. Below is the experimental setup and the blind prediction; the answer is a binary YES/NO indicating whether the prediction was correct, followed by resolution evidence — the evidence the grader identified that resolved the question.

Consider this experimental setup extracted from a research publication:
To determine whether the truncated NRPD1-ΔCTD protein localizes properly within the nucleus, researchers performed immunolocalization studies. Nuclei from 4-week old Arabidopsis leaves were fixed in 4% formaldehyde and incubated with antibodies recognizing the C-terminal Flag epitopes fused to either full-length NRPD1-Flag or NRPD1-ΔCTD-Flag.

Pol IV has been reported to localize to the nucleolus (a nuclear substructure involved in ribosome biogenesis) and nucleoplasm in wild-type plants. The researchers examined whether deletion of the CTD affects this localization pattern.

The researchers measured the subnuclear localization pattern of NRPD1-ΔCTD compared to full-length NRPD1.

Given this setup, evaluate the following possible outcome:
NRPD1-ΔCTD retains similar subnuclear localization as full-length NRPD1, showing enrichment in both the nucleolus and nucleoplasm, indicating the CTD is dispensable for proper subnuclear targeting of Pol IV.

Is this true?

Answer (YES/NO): NO